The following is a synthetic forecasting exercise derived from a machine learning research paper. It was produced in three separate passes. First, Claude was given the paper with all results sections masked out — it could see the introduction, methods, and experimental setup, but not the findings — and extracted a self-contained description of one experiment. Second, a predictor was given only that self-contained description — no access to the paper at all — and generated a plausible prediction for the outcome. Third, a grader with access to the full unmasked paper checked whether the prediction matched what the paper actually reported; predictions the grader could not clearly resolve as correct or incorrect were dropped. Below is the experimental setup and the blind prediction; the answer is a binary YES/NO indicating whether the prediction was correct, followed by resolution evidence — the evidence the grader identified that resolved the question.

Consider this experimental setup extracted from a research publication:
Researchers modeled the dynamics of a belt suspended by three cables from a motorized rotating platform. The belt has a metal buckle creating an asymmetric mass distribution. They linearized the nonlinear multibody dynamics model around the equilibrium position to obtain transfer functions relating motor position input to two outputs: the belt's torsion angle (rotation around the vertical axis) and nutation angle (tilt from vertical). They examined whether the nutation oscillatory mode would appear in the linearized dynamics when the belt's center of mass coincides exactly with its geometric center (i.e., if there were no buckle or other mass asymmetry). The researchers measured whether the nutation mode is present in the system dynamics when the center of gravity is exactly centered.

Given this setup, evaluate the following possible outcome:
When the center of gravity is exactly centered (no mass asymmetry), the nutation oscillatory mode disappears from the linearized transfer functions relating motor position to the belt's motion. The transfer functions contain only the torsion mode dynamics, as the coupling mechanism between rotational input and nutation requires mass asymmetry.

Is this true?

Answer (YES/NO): YES